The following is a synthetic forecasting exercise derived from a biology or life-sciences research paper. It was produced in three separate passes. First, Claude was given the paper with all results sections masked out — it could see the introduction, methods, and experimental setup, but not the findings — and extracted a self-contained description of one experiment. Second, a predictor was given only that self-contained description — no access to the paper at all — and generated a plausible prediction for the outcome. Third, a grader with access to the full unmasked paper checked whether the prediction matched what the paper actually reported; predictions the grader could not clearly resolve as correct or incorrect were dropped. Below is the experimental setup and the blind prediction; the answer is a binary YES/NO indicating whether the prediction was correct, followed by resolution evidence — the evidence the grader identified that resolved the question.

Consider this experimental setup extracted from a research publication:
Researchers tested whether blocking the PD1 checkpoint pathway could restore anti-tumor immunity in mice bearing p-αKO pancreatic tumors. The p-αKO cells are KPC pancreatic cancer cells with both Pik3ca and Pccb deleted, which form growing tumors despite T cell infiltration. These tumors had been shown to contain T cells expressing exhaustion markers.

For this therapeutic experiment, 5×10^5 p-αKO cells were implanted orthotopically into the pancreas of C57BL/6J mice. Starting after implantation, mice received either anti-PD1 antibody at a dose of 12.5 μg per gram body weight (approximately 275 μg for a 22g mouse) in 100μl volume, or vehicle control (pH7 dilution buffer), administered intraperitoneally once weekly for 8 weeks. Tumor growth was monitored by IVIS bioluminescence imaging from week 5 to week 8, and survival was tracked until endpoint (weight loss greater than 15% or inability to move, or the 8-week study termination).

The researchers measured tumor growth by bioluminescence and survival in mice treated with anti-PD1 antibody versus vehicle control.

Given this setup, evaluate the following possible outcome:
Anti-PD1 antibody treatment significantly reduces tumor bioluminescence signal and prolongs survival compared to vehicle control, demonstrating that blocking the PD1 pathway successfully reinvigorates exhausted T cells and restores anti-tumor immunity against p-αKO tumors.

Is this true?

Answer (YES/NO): YES